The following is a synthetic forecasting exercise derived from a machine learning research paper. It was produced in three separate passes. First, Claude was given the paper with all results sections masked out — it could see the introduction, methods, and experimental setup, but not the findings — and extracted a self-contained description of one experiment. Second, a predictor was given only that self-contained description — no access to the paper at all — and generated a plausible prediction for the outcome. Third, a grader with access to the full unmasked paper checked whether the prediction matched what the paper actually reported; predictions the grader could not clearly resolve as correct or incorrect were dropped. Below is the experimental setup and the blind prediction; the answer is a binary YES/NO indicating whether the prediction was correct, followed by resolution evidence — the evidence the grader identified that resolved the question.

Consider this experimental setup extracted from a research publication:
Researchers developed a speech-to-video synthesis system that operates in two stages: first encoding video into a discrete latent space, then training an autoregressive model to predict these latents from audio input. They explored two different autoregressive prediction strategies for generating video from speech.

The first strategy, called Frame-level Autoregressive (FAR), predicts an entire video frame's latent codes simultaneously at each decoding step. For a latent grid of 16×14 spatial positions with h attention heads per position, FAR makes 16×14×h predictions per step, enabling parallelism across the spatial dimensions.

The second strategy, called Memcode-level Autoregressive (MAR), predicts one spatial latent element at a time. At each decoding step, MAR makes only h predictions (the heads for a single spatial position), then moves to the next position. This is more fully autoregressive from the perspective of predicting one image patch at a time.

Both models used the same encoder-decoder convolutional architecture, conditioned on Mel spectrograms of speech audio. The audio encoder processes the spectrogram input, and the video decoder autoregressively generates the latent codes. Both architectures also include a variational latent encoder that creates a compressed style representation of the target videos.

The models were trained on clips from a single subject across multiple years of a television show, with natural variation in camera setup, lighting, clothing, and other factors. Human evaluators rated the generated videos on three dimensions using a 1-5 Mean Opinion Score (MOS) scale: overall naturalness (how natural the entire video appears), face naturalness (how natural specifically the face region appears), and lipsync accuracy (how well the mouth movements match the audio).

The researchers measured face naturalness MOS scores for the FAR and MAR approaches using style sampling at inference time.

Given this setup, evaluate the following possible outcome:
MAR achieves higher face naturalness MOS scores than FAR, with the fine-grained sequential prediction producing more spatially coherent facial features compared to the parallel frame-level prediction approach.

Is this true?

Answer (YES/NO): YES